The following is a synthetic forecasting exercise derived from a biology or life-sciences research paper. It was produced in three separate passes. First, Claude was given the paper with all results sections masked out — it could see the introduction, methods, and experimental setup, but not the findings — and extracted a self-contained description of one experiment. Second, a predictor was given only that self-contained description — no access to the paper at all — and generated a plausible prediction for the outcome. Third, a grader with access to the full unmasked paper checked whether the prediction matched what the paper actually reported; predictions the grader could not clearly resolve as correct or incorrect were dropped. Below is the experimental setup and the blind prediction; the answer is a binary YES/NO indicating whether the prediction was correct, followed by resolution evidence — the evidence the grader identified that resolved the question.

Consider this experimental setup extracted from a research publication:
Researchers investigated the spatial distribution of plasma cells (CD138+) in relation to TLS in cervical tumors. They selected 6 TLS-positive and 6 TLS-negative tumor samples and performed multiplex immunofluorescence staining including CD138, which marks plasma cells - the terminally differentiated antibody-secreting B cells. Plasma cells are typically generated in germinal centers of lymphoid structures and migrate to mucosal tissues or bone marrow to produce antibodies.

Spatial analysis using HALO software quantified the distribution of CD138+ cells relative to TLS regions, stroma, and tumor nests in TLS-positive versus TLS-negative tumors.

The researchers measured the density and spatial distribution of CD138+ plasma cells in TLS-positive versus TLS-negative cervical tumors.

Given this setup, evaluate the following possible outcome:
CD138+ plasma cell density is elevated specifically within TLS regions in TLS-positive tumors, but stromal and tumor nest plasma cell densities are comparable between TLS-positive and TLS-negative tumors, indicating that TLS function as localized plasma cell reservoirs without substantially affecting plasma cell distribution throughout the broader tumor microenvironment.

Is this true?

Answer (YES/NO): NO